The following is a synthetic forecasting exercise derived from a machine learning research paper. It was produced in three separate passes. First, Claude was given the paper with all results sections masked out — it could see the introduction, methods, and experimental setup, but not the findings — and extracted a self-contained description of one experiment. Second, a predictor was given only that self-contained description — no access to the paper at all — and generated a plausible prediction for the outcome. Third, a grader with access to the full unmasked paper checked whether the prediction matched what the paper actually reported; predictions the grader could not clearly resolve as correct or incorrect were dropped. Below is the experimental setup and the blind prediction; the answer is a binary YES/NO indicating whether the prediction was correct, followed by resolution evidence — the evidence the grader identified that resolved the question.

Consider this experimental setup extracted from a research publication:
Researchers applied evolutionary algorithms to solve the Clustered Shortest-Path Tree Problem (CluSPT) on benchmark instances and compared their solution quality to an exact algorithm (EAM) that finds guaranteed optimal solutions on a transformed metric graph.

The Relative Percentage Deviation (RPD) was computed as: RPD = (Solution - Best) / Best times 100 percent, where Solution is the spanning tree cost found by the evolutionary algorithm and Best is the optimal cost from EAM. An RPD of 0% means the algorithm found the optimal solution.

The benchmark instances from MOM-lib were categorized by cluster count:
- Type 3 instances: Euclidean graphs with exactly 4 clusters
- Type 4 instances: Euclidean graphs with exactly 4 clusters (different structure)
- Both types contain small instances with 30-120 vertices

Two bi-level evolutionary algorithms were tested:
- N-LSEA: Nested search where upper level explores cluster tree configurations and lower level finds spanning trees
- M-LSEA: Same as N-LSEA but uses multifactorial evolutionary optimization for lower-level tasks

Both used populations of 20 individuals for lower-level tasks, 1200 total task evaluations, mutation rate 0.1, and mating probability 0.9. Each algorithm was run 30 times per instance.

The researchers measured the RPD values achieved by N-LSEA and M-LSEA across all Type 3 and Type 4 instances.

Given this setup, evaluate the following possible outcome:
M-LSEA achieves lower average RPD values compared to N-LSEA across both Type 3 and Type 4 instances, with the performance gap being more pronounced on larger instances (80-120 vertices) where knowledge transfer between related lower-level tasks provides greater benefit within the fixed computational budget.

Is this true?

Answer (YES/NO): NO